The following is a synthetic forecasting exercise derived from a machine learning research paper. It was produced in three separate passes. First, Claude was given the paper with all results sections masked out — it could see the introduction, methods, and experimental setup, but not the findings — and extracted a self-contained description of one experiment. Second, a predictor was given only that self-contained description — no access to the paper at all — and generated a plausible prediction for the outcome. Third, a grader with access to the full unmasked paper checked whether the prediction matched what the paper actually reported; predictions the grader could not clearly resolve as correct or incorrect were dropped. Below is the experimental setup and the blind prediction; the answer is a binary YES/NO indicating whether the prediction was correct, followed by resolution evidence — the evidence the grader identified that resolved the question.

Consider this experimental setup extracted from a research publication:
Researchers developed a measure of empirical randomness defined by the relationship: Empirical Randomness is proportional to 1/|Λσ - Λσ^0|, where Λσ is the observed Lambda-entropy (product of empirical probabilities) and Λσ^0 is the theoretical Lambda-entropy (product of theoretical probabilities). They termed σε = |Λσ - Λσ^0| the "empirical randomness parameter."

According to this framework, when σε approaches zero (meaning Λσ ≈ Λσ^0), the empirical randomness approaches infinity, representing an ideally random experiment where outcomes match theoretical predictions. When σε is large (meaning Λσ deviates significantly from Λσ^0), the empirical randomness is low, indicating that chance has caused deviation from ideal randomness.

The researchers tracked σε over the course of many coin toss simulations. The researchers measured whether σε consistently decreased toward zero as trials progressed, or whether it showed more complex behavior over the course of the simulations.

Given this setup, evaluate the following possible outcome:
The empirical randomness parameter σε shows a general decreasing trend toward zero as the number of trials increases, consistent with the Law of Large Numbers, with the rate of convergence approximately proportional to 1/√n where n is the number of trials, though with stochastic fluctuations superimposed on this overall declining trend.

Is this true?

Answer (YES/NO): NO